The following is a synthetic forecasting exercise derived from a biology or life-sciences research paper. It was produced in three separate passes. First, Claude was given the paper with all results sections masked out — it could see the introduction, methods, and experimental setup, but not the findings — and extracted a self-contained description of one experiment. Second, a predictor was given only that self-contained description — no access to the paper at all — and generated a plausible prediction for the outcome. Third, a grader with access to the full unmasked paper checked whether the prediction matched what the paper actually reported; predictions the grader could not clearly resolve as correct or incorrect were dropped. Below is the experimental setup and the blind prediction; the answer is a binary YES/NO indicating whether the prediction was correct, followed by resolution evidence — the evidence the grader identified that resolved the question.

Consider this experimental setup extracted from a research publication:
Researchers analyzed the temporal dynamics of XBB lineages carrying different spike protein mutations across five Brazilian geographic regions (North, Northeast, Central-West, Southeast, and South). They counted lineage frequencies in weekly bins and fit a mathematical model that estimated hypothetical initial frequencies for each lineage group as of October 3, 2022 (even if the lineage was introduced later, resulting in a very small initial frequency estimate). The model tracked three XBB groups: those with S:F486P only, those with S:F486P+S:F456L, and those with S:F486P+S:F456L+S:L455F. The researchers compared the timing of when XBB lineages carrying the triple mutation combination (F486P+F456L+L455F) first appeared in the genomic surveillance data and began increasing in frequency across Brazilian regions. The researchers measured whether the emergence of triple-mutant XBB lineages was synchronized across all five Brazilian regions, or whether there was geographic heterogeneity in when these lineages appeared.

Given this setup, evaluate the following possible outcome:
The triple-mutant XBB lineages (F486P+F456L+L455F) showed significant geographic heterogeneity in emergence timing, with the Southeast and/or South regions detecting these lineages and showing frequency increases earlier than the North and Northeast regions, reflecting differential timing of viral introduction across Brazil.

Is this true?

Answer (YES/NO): NO